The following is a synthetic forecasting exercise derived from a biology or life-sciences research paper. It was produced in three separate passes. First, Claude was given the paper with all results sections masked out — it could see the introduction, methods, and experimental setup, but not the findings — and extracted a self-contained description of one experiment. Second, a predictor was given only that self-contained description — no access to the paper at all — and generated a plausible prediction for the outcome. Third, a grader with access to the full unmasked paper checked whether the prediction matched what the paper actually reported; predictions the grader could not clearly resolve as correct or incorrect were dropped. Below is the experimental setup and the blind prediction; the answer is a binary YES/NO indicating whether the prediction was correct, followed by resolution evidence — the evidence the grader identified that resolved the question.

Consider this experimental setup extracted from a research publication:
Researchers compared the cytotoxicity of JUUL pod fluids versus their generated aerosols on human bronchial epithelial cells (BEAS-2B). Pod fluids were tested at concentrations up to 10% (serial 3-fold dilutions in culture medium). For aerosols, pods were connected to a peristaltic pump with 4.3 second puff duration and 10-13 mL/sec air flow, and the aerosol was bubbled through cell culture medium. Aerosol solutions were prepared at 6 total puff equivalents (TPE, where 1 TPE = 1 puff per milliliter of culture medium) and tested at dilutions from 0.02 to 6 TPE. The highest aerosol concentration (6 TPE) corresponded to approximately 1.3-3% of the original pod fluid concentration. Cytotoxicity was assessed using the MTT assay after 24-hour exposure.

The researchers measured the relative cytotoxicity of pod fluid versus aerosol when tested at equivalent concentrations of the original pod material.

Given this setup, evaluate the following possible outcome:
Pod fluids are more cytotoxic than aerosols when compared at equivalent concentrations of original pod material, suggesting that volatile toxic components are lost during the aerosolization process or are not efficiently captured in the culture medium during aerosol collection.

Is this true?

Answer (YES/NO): NO